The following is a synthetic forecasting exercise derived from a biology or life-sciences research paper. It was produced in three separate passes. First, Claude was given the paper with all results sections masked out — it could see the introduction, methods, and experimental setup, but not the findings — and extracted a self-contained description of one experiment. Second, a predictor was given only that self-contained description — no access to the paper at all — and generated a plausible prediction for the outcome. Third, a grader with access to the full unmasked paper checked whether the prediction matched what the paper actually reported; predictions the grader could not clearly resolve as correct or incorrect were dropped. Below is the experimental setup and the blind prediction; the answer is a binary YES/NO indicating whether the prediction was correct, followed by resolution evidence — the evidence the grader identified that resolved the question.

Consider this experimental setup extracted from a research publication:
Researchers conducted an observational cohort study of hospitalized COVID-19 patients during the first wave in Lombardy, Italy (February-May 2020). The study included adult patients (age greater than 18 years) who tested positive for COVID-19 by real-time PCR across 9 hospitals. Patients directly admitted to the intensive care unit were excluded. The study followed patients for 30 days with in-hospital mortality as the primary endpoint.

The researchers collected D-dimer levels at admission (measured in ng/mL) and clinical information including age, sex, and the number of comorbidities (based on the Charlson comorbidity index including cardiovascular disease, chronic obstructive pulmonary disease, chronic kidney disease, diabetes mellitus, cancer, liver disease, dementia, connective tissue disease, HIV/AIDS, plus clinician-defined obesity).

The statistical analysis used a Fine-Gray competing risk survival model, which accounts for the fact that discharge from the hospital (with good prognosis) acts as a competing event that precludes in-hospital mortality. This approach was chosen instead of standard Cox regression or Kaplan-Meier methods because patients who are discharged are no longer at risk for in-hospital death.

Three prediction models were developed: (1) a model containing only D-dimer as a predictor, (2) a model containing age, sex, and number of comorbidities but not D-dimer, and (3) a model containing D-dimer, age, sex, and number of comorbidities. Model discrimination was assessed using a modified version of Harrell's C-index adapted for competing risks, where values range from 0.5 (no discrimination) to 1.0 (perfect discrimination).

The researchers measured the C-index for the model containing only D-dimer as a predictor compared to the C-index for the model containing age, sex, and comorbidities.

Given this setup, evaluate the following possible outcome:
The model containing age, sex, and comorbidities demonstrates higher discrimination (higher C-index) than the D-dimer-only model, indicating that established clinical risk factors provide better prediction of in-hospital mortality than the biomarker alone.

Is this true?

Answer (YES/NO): YES